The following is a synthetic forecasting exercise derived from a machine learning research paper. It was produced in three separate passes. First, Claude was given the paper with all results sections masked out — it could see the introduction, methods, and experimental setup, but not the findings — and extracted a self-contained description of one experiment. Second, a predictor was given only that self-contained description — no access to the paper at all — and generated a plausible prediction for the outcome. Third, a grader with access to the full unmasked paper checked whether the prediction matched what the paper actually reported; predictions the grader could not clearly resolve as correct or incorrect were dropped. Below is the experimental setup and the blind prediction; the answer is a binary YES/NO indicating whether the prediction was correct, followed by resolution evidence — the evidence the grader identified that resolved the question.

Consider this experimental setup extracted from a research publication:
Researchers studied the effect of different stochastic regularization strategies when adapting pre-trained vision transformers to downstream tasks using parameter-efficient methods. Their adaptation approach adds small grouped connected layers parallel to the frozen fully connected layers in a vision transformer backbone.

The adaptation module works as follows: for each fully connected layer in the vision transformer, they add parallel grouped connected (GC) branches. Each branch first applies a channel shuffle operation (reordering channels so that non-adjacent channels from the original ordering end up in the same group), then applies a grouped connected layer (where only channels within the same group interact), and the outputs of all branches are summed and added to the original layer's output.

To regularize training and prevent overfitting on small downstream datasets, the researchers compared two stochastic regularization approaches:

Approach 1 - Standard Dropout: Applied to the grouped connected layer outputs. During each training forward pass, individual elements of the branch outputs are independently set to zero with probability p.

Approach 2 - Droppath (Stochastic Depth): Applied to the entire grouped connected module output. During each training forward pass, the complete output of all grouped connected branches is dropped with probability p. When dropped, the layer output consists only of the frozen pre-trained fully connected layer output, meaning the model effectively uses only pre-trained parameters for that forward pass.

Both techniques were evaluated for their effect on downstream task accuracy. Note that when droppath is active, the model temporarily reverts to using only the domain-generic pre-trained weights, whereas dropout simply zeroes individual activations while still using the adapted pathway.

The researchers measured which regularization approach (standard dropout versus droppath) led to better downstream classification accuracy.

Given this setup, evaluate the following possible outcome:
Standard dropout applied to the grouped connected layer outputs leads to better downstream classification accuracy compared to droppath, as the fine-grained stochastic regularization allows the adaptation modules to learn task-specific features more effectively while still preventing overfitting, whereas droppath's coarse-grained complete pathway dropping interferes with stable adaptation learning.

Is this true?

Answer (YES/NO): NO